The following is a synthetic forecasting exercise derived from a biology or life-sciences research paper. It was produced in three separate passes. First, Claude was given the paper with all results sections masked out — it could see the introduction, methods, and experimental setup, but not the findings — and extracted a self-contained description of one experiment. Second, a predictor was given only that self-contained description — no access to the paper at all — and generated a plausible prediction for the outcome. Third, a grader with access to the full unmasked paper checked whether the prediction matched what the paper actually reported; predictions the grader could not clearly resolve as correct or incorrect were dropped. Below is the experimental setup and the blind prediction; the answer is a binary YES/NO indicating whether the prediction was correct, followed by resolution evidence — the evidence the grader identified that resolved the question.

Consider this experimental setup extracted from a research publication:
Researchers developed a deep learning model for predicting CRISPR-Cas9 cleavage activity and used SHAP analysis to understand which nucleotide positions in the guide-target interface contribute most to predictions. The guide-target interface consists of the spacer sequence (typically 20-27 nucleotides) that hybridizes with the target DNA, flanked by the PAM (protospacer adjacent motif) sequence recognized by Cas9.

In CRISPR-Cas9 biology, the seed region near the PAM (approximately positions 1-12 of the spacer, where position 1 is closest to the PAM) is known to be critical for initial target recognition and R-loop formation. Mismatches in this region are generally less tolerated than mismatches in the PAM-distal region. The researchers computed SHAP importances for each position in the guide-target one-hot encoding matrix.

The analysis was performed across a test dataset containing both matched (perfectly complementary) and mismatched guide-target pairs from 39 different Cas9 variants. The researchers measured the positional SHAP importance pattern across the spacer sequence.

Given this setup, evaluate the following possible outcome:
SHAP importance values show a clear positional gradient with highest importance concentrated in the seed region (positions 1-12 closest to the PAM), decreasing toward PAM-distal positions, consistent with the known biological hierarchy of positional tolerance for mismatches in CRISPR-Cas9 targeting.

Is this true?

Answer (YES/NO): NO